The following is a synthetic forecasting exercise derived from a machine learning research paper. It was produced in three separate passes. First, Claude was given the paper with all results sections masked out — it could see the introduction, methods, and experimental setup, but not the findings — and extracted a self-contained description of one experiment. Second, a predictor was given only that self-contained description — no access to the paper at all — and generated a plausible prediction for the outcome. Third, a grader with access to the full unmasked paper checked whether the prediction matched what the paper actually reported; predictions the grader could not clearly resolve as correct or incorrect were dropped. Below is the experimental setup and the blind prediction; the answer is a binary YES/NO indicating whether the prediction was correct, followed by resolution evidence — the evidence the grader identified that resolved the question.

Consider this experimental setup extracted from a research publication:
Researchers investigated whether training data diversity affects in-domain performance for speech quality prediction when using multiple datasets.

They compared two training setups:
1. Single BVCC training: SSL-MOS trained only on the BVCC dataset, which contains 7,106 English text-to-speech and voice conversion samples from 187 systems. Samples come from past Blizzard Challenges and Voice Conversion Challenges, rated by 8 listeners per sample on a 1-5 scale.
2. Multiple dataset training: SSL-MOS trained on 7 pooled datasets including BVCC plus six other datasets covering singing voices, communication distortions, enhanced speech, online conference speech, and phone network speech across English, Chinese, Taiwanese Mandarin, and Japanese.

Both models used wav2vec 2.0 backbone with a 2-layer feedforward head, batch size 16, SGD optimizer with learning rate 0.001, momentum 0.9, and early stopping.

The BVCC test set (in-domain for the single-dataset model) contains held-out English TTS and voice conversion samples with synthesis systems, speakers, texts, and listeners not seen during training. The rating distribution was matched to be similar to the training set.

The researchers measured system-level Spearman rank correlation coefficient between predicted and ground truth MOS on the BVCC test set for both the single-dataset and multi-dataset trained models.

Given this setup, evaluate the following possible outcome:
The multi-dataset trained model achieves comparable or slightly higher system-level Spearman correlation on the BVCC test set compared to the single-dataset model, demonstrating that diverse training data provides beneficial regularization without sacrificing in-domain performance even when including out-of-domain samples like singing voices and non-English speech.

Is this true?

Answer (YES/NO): YES